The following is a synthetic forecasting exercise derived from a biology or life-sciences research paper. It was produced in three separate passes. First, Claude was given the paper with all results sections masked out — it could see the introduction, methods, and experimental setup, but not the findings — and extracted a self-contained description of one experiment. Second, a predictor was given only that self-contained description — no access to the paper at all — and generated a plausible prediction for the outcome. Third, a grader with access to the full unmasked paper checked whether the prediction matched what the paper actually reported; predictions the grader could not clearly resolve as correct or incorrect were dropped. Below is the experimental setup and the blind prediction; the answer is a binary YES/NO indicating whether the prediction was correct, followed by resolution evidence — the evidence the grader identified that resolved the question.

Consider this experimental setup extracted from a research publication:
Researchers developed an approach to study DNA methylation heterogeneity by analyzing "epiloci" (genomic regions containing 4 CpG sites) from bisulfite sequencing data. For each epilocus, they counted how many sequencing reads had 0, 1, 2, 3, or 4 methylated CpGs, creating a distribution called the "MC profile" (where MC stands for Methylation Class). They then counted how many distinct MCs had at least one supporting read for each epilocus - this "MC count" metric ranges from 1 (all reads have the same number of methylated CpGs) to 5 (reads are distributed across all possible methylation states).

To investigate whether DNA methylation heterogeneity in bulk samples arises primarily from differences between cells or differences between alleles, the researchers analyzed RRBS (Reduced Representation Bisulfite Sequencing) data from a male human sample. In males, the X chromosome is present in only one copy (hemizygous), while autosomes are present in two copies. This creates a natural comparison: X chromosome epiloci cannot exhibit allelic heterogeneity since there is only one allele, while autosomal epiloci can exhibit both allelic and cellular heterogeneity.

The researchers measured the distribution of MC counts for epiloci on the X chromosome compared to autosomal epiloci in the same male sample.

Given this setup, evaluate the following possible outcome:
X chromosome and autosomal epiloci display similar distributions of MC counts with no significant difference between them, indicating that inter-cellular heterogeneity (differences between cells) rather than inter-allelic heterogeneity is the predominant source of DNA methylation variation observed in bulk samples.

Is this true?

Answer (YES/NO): YES